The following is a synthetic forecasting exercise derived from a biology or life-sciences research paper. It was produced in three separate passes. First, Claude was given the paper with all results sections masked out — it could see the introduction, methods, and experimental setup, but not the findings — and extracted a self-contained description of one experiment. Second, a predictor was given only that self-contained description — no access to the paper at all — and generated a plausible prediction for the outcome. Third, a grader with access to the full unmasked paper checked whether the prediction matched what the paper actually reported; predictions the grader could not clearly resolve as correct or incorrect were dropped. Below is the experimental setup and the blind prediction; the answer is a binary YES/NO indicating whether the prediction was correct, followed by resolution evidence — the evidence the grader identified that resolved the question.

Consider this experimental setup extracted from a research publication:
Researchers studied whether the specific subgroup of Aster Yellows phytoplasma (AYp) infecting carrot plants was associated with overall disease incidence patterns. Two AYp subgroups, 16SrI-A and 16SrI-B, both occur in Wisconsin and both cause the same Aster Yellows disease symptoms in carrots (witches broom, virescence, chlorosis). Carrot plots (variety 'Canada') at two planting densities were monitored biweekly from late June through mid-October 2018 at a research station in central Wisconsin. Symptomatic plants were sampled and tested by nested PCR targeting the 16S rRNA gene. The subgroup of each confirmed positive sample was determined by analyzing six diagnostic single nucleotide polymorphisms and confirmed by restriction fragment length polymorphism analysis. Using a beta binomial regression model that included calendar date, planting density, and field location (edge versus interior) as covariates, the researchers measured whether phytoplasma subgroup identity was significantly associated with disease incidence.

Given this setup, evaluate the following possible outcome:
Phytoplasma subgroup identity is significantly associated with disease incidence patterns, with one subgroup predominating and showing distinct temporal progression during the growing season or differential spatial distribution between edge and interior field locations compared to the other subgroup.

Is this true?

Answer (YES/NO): YES